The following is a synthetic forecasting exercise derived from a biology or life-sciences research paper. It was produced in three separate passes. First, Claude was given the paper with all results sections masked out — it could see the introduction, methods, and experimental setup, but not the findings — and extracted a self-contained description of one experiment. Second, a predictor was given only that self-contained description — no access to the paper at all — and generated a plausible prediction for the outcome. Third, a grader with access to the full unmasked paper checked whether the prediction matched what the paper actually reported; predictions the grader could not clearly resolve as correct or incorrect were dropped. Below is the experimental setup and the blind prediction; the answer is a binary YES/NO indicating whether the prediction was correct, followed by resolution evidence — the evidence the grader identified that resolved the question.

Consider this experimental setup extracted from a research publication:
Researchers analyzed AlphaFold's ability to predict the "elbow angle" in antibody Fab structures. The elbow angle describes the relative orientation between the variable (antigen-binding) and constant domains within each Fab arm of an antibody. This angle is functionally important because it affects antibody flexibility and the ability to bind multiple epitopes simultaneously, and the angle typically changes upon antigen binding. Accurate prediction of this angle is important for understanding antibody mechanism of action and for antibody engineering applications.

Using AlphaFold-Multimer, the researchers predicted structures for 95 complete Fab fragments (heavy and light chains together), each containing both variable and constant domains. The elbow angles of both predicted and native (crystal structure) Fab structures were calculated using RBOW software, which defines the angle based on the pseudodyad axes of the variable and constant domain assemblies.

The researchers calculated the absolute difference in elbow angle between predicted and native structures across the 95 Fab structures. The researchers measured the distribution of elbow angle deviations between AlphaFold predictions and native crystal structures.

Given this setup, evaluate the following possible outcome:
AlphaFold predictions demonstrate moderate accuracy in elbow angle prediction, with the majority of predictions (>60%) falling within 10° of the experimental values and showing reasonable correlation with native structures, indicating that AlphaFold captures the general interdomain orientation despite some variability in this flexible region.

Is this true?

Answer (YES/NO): NO